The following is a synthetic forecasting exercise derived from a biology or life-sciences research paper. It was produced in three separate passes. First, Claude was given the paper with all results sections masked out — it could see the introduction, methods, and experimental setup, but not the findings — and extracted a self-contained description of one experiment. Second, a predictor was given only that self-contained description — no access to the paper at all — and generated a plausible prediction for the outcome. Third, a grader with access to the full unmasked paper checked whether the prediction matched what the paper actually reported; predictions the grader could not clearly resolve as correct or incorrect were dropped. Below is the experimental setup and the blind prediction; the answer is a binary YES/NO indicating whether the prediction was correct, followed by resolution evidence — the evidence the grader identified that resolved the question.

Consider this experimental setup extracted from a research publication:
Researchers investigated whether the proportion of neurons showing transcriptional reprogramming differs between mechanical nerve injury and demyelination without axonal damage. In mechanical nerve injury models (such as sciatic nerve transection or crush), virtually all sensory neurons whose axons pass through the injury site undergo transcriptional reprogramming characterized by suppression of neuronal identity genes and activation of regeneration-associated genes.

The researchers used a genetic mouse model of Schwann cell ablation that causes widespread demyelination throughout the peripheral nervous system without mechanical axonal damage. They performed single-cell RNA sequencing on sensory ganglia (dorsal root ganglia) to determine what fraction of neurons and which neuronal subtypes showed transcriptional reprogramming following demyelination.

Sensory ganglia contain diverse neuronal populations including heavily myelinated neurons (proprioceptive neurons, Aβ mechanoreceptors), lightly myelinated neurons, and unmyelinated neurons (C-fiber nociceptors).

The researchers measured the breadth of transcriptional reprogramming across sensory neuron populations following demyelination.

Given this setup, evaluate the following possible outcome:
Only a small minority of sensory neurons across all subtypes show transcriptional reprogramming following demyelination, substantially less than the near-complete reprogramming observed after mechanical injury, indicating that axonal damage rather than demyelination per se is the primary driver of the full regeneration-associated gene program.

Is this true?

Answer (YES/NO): NO